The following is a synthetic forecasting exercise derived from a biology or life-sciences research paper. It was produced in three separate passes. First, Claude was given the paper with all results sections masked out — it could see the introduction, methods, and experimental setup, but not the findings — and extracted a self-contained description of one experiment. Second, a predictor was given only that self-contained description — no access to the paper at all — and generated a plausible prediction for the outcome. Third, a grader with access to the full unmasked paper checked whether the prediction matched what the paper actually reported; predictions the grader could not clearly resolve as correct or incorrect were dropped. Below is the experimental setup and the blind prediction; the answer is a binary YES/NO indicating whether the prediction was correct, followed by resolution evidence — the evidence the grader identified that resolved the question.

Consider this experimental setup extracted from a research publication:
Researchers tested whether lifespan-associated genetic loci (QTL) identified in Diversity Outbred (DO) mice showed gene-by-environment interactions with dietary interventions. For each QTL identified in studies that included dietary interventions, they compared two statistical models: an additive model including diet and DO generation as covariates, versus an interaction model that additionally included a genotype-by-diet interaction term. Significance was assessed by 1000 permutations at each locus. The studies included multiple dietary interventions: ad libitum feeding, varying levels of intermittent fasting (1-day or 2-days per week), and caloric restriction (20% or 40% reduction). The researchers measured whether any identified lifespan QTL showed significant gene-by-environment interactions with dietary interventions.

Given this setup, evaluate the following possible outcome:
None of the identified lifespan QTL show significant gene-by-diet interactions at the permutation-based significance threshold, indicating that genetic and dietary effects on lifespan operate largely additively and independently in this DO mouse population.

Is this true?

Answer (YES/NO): YES